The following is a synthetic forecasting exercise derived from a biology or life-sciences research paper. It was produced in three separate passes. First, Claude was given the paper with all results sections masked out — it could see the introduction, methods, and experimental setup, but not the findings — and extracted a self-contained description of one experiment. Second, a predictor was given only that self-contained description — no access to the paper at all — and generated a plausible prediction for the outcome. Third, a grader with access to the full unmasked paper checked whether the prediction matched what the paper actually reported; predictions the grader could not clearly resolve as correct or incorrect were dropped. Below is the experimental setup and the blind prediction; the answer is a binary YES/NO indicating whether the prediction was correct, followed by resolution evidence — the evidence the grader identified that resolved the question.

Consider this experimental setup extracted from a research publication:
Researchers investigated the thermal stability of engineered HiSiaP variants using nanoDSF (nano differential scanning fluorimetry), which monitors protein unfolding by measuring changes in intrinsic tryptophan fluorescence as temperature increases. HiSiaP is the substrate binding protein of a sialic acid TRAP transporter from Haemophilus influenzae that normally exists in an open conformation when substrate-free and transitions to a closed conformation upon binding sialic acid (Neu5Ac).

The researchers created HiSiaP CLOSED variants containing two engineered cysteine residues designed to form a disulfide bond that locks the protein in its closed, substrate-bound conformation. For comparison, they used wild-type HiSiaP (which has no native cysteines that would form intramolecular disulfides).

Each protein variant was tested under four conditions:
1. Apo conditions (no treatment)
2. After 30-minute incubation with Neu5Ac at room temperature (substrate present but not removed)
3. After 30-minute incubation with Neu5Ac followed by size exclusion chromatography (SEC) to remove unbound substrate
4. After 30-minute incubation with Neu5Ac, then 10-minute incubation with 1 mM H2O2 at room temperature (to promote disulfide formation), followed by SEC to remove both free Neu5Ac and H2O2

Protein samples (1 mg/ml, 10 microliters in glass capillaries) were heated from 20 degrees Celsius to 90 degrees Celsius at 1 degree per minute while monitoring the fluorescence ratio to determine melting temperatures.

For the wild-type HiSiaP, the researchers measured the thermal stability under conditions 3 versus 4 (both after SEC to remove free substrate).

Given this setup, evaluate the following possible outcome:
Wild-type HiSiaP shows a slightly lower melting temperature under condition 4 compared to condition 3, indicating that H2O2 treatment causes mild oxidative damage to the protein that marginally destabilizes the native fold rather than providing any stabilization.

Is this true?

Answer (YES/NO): NO